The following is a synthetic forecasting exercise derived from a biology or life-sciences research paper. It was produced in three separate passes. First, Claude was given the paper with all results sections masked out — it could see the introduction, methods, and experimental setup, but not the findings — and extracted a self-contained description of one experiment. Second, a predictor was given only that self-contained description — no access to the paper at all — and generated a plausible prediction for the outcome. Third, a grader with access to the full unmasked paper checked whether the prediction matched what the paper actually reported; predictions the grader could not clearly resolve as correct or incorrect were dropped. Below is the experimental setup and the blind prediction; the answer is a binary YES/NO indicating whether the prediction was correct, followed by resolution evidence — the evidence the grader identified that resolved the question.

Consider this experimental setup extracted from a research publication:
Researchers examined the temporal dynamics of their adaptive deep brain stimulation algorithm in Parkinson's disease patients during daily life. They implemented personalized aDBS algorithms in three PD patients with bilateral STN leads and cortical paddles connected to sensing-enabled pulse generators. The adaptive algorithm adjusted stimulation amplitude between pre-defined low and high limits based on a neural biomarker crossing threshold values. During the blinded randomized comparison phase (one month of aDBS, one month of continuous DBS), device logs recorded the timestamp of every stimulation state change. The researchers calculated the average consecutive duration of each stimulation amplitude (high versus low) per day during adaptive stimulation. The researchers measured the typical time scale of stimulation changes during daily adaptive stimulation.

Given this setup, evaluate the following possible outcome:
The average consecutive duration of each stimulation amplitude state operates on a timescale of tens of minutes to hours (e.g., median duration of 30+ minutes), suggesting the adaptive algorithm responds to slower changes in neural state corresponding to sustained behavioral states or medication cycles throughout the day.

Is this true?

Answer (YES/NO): YES